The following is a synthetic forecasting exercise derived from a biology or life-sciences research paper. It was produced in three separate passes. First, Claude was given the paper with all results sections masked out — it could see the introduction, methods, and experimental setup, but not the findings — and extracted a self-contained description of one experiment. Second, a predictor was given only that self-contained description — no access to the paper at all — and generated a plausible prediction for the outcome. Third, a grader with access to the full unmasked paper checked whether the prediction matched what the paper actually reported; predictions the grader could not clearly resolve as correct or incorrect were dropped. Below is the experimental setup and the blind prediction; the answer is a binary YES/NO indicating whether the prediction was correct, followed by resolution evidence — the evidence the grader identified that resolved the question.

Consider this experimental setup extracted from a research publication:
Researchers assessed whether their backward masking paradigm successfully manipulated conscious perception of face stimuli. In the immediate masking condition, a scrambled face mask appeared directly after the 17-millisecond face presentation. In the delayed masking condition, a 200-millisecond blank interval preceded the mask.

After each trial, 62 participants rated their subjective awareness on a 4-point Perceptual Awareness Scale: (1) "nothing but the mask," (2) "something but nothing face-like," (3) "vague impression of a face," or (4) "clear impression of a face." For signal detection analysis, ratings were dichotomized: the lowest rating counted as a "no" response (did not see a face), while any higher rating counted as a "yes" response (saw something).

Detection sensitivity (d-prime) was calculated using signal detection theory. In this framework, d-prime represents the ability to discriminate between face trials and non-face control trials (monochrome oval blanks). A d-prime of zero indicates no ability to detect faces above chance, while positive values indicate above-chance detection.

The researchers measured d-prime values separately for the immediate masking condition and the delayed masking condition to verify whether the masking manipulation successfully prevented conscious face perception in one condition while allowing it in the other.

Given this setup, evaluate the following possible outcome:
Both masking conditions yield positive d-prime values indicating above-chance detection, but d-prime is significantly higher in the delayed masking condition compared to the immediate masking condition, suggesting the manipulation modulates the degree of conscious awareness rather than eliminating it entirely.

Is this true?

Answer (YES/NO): YES